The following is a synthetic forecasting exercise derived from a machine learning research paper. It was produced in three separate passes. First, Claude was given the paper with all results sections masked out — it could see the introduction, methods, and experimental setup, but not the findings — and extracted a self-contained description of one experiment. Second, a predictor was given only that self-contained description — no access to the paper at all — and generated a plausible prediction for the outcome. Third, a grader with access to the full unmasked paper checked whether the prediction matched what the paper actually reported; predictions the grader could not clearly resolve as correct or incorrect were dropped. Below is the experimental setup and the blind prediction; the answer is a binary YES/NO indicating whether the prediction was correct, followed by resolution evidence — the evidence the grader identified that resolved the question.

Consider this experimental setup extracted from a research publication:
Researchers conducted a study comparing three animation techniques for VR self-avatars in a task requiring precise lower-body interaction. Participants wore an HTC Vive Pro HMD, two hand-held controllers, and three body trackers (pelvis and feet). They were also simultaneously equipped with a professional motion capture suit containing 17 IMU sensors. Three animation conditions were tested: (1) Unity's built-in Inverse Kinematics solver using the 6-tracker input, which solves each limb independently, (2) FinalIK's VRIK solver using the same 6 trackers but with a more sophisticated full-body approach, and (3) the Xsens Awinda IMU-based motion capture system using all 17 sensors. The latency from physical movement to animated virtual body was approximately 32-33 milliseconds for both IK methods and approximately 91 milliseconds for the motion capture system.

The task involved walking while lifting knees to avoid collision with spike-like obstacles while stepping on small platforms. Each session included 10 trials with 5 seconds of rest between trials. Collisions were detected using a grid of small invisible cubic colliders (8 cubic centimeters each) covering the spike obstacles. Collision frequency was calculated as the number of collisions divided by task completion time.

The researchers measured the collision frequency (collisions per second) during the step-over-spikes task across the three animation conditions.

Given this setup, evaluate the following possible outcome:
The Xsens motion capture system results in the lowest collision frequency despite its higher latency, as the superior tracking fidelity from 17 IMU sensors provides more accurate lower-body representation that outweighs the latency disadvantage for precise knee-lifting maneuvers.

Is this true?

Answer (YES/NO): NO